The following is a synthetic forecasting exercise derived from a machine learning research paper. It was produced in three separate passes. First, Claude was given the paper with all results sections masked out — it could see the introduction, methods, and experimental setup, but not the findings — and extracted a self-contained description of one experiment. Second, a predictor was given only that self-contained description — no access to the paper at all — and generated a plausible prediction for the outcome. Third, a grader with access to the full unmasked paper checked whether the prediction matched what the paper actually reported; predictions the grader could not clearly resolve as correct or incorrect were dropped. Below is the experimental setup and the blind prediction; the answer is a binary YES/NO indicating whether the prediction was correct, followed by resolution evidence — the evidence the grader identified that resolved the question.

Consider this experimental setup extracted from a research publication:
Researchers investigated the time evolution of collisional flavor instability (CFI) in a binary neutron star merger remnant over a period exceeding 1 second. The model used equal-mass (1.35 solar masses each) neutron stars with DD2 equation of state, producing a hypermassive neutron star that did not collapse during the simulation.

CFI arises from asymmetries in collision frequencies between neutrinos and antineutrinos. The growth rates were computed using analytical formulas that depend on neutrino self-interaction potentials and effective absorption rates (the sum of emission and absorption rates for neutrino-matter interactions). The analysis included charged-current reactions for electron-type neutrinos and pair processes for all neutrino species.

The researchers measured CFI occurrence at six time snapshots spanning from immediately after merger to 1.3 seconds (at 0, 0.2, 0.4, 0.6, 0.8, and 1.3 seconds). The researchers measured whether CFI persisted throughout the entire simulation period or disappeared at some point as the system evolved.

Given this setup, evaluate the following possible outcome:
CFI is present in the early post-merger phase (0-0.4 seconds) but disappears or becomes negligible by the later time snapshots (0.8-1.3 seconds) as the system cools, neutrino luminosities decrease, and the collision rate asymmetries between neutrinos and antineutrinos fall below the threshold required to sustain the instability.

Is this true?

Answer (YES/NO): NO